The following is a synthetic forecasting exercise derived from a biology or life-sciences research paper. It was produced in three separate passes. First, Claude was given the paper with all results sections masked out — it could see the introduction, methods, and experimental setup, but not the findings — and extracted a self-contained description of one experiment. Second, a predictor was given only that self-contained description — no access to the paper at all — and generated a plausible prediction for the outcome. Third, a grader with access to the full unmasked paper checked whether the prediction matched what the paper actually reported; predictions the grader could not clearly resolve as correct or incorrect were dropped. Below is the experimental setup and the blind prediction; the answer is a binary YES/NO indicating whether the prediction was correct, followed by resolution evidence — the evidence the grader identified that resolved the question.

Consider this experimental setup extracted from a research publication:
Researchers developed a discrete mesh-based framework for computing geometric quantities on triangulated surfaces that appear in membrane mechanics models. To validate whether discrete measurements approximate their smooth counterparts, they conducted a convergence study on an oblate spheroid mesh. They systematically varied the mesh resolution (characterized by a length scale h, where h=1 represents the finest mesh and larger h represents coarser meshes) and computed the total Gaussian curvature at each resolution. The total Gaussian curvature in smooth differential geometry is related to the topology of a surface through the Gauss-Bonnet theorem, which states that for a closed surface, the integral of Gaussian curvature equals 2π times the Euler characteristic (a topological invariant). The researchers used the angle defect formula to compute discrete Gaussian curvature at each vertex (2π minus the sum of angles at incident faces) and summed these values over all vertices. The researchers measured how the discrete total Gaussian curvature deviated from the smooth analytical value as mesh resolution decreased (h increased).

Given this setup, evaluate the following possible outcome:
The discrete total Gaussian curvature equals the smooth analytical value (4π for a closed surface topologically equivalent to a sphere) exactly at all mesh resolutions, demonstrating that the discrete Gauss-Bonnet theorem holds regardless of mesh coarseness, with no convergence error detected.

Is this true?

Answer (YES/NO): YES